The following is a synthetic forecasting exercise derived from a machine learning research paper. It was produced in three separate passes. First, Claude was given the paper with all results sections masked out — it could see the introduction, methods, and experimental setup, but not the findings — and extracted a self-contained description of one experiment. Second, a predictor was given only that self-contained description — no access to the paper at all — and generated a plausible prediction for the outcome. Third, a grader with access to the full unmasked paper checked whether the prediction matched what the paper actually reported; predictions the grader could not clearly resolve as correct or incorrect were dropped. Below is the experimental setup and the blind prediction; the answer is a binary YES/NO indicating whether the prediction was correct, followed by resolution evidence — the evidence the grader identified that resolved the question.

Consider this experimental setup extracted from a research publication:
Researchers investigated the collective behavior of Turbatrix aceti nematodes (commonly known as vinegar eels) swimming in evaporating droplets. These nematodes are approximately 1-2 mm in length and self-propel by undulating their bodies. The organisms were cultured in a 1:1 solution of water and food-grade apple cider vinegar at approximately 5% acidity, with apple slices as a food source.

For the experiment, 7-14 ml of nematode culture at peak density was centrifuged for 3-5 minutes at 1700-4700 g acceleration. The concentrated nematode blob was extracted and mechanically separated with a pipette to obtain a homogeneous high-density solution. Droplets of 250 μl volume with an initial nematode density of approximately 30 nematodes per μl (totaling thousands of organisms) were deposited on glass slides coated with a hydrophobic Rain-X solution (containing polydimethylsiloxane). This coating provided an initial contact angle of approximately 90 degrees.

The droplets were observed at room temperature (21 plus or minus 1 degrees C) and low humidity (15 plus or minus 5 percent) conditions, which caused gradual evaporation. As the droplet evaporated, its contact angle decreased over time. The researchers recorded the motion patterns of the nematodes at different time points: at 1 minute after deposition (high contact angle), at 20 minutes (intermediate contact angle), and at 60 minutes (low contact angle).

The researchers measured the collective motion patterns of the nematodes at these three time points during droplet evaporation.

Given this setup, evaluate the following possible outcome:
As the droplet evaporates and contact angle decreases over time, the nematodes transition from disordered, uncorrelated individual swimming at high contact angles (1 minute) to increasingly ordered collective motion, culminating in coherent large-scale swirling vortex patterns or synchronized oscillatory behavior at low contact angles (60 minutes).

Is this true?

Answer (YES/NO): YES